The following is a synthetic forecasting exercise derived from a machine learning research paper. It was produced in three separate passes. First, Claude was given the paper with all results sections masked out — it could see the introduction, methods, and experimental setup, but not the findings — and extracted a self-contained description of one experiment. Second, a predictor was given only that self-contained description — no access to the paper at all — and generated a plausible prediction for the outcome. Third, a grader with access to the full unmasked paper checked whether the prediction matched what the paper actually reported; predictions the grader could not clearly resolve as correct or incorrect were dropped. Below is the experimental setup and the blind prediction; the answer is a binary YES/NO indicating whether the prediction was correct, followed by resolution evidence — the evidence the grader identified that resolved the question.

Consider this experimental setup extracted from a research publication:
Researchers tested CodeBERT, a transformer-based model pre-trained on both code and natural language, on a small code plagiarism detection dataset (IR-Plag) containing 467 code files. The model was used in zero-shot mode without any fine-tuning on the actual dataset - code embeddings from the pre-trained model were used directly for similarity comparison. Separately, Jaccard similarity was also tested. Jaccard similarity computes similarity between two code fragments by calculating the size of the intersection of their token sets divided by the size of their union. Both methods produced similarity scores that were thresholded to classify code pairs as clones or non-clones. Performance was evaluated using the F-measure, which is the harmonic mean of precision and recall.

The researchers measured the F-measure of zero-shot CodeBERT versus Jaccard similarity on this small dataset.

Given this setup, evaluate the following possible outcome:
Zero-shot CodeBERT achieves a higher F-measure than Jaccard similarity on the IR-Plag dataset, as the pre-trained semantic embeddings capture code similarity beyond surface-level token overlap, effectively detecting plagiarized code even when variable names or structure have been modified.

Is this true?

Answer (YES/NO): NO